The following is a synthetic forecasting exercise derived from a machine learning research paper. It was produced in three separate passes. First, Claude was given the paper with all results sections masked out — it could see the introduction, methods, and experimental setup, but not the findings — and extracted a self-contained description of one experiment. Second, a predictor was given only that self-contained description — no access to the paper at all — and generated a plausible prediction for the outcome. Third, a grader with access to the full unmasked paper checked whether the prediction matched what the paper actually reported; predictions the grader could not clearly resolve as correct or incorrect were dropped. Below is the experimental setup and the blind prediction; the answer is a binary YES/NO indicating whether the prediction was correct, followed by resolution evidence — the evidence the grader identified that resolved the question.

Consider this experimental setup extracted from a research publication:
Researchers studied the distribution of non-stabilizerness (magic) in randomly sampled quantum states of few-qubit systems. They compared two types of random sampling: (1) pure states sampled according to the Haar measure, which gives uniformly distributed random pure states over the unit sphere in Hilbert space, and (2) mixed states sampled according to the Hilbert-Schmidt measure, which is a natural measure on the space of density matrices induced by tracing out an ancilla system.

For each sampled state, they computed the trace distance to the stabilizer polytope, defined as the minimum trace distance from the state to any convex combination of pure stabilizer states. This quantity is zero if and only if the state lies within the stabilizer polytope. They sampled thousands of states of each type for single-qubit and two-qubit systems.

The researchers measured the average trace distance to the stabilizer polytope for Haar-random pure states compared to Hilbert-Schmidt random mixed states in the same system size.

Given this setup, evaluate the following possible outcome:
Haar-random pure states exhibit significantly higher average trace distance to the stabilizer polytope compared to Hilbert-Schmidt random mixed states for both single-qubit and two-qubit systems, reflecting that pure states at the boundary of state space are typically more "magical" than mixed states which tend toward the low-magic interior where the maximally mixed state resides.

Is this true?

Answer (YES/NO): YES